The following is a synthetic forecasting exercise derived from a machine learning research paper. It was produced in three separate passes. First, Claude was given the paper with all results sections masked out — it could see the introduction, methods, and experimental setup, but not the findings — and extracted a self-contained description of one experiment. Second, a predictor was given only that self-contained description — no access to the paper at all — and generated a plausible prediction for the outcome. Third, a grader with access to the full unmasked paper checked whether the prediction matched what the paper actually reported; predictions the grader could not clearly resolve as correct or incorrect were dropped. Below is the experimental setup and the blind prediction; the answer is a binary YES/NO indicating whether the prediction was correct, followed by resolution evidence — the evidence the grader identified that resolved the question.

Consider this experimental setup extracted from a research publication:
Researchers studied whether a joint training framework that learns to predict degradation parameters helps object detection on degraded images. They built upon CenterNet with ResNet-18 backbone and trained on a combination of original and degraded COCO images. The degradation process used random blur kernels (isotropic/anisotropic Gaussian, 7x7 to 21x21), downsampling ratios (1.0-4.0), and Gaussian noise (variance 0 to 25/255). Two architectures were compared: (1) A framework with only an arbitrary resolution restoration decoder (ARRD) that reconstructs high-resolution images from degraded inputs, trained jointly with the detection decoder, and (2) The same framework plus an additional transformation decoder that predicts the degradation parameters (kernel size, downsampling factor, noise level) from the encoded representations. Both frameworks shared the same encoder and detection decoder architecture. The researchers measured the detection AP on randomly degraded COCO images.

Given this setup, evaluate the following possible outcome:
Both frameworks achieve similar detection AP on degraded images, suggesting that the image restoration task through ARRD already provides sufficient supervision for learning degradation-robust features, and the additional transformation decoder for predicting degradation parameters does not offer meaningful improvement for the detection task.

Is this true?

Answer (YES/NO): NO